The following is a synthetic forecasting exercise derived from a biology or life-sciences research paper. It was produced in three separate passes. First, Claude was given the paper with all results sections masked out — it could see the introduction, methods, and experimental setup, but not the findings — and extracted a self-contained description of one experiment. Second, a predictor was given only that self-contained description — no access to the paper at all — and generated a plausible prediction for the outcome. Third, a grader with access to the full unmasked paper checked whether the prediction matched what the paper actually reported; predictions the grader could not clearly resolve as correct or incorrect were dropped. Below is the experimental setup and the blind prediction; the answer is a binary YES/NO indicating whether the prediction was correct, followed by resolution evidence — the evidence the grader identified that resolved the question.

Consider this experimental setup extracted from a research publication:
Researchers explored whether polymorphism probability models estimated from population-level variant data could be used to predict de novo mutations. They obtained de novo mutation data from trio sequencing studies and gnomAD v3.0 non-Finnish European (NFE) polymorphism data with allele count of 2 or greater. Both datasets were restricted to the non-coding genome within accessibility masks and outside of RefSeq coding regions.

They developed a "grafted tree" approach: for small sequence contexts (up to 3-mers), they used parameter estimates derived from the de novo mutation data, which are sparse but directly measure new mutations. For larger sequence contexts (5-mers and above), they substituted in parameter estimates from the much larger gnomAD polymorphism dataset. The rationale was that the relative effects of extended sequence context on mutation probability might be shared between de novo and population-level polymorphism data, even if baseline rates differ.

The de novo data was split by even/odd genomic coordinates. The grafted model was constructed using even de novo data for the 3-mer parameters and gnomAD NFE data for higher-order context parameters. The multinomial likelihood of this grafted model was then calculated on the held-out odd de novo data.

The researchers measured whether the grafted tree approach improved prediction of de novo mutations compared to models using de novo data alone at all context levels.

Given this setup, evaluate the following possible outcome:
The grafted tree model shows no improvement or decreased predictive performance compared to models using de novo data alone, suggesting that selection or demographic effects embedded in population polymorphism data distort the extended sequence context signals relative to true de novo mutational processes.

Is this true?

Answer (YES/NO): NO